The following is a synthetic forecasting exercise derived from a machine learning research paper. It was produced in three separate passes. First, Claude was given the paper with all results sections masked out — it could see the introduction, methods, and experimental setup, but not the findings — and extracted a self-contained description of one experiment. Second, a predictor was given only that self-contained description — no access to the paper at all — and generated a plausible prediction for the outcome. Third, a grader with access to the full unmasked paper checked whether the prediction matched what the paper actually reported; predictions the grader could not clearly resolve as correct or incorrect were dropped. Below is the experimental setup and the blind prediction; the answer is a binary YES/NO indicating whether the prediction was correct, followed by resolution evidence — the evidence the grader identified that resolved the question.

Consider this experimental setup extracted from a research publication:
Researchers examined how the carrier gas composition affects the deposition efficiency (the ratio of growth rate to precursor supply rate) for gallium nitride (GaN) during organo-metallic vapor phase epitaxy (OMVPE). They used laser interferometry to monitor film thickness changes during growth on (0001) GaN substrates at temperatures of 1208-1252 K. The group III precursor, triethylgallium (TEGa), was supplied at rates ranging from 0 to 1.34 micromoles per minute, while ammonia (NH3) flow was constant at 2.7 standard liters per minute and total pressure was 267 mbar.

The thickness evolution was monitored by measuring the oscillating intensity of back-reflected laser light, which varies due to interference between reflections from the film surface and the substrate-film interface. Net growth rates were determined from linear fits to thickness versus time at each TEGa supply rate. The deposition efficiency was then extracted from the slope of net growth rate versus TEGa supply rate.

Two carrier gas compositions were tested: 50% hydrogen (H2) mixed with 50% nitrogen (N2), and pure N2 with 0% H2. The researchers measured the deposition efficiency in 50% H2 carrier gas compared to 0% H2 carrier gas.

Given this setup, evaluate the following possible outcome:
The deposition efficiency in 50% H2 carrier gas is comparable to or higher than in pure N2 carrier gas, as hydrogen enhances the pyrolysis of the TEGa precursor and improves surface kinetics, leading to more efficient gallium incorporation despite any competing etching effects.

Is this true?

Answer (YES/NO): YES